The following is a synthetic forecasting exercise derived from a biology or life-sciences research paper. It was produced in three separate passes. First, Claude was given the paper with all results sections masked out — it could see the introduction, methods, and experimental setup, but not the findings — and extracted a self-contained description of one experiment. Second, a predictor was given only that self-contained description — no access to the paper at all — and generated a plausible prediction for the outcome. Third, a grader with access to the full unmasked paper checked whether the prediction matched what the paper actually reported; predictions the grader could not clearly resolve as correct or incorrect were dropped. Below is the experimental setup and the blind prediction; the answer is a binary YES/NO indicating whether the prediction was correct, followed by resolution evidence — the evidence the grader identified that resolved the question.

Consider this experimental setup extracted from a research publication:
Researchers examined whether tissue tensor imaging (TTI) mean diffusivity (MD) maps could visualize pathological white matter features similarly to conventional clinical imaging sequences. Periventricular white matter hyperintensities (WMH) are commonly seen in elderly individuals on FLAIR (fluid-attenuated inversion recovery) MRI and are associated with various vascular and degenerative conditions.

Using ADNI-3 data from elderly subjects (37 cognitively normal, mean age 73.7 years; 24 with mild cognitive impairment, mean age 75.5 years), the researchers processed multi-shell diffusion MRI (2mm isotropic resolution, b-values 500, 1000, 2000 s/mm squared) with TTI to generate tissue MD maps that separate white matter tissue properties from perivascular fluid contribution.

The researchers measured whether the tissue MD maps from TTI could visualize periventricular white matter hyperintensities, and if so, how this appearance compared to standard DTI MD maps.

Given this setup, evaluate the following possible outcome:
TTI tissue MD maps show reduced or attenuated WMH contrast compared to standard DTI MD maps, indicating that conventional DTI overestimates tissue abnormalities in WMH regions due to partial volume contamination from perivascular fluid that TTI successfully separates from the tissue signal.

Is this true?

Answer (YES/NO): NO